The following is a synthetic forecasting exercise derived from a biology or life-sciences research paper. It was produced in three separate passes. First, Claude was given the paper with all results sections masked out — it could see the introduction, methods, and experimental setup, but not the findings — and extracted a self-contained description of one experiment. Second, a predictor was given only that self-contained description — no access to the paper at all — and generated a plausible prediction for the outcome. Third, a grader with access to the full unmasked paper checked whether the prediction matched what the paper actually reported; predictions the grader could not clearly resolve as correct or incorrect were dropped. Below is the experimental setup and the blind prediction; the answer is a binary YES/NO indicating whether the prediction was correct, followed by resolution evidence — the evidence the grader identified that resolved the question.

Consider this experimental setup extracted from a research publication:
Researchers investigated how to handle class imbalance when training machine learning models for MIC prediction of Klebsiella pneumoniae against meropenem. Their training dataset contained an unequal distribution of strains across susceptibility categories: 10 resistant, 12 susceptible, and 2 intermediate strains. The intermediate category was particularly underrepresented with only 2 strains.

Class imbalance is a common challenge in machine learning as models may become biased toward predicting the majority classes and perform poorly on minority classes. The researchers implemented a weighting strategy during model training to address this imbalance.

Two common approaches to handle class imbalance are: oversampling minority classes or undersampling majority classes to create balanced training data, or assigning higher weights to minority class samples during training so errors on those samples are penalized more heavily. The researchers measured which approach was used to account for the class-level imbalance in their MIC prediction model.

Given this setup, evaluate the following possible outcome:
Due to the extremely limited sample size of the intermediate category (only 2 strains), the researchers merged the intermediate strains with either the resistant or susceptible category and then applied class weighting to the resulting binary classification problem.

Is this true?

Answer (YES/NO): NO